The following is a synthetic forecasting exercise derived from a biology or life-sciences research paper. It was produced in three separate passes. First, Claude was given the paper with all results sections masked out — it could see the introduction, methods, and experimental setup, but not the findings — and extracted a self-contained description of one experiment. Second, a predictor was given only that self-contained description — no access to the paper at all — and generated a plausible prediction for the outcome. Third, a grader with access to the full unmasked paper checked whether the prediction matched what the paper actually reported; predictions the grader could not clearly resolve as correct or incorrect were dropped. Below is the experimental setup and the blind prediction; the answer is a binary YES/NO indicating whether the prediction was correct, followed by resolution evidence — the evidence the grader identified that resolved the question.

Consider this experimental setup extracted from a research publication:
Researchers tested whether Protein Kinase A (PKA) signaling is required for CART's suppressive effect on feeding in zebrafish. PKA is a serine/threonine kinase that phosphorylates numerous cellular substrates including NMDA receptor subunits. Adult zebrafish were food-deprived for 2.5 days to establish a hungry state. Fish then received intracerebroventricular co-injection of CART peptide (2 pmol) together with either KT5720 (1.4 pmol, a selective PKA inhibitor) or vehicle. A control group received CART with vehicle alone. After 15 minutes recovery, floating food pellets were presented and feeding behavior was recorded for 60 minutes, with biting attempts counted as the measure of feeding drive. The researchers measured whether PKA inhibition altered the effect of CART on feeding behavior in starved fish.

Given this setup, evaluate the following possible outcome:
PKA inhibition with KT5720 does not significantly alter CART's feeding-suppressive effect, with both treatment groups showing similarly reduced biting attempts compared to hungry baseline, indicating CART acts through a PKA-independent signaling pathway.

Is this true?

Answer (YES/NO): NO